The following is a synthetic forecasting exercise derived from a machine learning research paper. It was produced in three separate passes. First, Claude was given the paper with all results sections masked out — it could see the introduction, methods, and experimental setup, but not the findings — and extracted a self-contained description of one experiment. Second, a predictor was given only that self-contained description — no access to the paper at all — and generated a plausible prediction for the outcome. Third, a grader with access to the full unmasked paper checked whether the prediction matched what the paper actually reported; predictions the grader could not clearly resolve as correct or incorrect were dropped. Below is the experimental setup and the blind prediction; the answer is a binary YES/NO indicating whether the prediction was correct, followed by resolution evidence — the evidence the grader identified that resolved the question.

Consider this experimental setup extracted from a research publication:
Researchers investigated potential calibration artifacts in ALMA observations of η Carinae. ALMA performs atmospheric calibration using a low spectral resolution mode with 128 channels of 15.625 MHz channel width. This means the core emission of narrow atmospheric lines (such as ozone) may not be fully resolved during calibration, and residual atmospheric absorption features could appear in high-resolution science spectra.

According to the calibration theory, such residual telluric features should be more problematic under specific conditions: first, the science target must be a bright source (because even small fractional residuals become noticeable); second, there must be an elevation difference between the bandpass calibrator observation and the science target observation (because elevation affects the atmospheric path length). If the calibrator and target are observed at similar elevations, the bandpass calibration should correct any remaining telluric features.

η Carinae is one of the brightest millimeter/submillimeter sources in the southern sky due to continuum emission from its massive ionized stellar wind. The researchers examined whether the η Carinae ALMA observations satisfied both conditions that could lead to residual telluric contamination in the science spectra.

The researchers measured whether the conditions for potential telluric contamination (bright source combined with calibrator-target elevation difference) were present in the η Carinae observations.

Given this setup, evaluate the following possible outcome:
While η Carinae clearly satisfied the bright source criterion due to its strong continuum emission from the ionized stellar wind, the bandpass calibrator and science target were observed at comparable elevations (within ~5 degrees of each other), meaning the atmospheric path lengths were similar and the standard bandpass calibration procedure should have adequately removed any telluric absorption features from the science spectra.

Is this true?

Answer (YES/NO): NO